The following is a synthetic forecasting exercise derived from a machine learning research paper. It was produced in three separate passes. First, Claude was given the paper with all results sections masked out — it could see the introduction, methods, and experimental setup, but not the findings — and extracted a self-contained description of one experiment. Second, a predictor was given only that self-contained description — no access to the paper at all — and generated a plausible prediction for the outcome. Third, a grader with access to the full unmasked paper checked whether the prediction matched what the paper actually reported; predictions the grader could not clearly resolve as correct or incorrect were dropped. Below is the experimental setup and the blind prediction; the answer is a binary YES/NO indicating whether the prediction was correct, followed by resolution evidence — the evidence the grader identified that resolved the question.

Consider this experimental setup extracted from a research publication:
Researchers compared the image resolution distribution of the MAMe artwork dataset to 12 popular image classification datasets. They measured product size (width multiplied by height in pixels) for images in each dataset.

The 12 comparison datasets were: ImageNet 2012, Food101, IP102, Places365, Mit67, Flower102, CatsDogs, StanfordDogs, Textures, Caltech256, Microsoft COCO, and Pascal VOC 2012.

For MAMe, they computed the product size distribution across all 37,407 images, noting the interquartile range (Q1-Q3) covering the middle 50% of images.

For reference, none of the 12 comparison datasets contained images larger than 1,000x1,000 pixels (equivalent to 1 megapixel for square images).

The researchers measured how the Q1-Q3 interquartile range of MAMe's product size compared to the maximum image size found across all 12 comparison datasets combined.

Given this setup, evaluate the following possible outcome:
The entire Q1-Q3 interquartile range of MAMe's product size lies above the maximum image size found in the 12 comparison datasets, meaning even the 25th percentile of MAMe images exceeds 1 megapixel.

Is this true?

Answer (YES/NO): YES